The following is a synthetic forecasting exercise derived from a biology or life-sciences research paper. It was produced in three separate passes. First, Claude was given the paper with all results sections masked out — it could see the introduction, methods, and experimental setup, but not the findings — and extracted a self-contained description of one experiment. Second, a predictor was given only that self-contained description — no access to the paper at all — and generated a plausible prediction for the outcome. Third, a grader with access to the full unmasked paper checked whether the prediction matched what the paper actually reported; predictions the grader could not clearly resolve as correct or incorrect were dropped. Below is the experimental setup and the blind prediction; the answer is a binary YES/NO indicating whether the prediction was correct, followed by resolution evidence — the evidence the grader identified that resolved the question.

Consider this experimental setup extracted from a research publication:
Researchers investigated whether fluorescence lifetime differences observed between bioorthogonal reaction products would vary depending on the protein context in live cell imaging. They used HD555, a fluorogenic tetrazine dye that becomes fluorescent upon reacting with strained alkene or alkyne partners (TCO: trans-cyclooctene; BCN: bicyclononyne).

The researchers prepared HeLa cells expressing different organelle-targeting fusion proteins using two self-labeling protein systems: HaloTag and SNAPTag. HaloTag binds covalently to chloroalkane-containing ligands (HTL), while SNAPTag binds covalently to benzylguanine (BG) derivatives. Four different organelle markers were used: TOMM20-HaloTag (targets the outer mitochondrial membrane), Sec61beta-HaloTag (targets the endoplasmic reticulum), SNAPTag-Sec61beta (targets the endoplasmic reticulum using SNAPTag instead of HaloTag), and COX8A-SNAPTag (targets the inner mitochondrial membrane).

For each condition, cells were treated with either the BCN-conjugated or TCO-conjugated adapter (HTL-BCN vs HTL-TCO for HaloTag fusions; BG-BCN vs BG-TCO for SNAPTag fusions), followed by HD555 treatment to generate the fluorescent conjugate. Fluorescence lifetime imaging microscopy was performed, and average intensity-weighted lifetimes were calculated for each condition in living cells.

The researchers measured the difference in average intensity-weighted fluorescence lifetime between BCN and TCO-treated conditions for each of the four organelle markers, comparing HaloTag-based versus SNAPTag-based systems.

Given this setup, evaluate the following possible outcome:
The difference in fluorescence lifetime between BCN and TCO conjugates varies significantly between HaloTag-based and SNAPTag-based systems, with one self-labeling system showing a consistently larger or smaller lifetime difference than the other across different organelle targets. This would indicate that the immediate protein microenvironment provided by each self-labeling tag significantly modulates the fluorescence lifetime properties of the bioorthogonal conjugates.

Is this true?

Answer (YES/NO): YES